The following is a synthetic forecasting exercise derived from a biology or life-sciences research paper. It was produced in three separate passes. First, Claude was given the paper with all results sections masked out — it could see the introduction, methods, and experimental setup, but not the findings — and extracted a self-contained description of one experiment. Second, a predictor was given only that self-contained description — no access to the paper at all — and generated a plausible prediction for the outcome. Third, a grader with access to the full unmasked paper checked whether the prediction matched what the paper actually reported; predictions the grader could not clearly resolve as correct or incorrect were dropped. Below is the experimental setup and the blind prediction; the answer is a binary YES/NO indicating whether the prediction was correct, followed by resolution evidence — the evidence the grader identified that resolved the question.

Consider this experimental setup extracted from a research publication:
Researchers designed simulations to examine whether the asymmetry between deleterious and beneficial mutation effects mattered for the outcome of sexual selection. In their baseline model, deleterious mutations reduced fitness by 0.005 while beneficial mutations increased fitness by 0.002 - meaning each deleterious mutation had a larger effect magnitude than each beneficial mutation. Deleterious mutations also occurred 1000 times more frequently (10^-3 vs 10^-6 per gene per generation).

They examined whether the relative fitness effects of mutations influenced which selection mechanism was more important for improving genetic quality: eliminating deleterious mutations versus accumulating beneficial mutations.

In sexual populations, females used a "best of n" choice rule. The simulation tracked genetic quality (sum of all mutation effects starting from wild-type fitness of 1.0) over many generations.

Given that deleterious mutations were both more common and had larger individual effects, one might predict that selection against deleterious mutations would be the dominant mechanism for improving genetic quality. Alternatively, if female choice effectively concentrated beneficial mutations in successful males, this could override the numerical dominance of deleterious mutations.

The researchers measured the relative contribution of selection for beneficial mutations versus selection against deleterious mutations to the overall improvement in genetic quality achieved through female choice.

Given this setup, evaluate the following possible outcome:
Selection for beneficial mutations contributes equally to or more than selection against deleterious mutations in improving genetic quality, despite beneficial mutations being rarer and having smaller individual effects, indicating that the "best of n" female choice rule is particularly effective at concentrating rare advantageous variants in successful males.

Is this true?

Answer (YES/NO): YES